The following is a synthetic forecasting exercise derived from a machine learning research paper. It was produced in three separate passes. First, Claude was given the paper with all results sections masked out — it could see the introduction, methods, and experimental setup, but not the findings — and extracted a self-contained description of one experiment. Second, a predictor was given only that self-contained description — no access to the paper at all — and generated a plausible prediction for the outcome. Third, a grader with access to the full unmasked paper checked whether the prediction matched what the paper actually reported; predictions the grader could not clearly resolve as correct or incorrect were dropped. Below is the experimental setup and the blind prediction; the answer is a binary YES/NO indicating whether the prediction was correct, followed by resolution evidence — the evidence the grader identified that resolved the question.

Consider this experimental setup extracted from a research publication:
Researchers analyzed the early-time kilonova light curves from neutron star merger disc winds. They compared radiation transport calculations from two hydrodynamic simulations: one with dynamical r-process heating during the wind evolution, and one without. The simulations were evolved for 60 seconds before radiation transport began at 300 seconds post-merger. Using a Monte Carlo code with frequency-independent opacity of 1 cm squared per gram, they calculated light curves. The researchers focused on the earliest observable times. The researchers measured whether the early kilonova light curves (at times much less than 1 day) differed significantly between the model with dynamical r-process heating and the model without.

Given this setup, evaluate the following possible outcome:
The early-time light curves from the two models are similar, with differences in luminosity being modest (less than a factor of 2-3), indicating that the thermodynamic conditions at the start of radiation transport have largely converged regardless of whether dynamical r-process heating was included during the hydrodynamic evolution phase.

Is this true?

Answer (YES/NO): NO